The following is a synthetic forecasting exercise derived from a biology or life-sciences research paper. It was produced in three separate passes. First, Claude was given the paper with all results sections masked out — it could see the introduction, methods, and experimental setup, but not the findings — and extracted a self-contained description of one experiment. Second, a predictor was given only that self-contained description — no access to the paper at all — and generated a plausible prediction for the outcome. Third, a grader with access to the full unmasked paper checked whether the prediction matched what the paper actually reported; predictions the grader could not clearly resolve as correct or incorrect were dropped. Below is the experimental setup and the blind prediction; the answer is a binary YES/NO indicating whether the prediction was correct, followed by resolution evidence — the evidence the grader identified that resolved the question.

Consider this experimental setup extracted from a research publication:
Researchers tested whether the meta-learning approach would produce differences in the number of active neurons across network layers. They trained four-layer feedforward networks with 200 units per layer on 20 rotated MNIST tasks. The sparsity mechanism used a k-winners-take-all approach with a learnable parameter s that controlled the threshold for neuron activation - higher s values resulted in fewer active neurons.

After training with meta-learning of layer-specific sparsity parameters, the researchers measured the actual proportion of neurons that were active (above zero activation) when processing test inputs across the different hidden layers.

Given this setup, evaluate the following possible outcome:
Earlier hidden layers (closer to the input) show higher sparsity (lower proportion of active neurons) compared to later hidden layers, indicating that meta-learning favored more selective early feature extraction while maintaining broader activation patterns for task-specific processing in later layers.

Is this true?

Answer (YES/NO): NO